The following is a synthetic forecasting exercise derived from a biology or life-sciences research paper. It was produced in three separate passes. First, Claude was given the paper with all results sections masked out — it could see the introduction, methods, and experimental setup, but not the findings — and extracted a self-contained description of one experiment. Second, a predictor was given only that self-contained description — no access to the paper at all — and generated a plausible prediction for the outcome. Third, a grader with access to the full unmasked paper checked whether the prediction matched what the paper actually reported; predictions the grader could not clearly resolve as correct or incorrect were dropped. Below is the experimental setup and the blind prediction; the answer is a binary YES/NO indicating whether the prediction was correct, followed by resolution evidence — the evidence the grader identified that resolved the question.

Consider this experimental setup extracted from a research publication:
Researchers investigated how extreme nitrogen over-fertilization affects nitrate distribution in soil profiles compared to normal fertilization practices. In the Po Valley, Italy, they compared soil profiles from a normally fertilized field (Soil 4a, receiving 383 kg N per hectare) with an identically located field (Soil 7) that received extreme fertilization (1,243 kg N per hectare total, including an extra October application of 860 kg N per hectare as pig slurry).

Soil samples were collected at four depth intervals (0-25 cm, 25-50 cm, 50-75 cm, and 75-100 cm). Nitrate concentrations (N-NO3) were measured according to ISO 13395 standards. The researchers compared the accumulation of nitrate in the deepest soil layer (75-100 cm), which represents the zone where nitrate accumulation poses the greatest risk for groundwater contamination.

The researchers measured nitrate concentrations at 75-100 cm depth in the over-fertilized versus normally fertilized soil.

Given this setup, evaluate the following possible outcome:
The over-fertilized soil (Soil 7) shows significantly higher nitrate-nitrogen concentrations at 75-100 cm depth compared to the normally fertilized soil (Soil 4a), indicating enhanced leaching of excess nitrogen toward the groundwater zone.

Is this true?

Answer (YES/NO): NO